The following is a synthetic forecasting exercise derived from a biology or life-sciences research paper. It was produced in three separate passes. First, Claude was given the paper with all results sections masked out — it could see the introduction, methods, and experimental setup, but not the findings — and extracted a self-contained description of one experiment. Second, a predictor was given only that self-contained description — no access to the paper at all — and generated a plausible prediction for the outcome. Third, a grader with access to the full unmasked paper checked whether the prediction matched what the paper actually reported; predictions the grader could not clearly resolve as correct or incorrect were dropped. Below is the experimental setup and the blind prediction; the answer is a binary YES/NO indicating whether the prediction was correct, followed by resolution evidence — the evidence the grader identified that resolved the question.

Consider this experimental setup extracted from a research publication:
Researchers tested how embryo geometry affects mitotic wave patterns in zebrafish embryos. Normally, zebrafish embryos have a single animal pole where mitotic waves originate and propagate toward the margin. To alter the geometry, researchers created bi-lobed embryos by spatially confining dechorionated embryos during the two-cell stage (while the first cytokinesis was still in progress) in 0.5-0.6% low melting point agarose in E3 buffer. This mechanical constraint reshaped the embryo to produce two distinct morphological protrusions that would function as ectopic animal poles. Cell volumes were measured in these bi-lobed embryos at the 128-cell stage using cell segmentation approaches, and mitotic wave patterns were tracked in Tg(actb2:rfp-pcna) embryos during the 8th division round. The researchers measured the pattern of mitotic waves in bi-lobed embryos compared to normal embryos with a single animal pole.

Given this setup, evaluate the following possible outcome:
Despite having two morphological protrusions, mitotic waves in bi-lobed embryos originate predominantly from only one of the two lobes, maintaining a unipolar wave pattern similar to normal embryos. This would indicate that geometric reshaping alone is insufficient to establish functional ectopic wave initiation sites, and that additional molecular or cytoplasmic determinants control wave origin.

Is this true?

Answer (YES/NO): NO